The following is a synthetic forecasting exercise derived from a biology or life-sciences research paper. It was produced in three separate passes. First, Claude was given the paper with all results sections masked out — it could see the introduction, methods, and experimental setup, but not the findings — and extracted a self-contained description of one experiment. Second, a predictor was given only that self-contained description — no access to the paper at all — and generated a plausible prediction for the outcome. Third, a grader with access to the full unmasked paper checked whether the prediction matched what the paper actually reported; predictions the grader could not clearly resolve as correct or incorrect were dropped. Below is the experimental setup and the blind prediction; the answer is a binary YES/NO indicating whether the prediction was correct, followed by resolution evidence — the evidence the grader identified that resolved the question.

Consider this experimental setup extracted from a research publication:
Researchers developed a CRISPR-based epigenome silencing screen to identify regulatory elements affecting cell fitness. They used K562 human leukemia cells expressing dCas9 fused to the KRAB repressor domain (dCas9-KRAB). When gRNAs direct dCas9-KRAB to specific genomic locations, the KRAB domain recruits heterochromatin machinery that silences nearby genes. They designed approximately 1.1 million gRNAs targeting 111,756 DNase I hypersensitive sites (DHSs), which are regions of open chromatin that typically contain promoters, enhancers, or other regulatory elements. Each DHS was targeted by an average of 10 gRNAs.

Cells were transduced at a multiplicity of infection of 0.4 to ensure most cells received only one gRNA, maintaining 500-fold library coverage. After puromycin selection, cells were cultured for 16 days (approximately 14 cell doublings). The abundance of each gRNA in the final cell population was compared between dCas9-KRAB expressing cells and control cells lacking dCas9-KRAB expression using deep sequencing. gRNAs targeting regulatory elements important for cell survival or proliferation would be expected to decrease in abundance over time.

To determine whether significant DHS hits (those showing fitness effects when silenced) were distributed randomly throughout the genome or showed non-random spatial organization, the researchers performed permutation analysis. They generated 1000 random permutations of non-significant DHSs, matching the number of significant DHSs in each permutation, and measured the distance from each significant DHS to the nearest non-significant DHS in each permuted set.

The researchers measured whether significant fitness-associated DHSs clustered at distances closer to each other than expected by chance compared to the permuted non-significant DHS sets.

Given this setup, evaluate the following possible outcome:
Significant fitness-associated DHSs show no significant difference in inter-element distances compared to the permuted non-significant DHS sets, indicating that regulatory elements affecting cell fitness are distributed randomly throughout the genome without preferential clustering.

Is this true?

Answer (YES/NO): NO